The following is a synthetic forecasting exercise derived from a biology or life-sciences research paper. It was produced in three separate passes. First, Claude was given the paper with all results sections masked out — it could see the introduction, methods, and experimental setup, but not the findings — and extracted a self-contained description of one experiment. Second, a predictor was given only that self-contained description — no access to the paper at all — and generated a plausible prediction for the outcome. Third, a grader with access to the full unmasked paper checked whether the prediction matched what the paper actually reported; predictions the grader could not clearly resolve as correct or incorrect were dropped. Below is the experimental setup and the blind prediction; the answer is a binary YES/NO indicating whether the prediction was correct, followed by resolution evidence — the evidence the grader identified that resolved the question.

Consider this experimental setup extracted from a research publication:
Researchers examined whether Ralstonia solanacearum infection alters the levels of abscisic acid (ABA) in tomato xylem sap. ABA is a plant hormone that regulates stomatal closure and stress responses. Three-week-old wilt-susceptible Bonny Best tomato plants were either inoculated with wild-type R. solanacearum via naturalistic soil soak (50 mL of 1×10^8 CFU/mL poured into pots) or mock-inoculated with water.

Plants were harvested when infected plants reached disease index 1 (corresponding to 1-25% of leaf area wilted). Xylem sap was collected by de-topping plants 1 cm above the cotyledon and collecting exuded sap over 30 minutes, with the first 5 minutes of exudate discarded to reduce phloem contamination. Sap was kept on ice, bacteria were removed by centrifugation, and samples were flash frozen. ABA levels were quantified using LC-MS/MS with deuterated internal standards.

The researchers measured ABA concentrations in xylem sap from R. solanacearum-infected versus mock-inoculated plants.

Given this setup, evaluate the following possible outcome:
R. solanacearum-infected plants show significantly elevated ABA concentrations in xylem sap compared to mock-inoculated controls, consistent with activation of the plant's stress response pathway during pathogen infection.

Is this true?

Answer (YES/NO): YES